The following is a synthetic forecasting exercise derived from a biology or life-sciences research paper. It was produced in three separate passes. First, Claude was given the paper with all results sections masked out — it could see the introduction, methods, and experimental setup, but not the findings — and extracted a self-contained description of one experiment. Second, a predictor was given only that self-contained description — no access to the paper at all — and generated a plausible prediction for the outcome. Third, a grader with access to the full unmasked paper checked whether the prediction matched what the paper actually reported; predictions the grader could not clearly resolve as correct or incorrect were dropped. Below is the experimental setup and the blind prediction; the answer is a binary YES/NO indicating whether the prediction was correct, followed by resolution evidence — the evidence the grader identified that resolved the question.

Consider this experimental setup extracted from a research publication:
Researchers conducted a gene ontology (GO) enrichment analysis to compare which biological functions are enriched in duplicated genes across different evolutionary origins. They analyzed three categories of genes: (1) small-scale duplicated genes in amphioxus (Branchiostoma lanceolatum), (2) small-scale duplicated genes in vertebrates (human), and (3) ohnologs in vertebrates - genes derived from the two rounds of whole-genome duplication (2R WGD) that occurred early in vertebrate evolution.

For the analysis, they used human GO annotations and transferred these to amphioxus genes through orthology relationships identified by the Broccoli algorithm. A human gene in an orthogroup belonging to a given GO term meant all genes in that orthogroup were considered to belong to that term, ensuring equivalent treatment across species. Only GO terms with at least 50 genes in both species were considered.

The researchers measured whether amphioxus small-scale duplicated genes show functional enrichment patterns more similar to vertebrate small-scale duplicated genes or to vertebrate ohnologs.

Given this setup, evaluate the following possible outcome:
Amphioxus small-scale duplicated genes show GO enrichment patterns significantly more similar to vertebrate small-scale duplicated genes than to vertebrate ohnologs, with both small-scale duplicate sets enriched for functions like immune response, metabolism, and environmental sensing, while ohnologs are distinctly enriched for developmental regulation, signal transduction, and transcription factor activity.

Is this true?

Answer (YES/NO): NO